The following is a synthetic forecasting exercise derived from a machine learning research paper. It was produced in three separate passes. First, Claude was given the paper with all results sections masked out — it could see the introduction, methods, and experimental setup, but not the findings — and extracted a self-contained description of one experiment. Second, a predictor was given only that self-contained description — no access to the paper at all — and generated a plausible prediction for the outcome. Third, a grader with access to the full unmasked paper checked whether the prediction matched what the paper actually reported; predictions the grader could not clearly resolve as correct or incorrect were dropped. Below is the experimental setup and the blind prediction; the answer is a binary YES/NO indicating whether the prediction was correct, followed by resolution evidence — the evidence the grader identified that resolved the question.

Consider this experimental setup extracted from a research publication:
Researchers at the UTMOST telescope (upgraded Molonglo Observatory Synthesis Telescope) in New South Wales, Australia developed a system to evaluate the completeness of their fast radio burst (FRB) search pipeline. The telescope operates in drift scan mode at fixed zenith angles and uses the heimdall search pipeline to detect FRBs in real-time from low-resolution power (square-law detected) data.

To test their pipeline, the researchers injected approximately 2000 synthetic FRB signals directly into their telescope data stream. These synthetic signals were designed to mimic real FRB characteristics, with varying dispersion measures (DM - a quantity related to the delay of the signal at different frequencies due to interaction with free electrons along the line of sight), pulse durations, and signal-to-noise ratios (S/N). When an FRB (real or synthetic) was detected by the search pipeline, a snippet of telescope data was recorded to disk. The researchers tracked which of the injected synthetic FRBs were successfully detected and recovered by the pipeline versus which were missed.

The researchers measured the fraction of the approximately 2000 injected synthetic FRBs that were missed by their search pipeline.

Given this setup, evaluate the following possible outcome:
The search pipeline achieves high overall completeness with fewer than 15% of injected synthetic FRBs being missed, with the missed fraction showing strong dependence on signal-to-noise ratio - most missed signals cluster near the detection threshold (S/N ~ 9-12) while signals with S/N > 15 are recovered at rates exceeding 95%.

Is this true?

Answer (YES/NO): YES